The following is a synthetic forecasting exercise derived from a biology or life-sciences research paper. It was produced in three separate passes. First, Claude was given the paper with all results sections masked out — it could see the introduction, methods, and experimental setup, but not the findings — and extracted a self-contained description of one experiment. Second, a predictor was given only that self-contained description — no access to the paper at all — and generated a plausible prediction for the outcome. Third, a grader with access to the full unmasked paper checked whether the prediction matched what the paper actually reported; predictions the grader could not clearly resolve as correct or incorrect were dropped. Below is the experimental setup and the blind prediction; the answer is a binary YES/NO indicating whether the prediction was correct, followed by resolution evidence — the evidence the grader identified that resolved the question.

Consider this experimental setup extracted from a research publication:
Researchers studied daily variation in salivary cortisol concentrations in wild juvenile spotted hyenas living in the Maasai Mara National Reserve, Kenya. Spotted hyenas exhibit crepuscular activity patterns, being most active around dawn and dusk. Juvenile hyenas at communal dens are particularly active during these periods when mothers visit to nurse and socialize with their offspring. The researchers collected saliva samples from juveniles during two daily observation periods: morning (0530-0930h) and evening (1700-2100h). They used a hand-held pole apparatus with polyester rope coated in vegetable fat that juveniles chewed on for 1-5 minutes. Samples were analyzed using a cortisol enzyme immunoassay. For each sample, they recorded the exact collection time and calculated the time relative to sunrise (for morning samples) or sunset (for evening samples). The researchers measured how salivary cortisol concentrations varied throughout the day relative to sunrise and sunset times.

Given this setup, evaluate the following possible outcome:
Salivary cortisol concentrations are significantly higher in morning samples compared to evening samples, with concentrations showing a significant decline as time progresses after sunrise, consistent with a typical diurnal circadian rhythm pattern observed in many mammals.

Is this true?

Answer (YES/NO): NO